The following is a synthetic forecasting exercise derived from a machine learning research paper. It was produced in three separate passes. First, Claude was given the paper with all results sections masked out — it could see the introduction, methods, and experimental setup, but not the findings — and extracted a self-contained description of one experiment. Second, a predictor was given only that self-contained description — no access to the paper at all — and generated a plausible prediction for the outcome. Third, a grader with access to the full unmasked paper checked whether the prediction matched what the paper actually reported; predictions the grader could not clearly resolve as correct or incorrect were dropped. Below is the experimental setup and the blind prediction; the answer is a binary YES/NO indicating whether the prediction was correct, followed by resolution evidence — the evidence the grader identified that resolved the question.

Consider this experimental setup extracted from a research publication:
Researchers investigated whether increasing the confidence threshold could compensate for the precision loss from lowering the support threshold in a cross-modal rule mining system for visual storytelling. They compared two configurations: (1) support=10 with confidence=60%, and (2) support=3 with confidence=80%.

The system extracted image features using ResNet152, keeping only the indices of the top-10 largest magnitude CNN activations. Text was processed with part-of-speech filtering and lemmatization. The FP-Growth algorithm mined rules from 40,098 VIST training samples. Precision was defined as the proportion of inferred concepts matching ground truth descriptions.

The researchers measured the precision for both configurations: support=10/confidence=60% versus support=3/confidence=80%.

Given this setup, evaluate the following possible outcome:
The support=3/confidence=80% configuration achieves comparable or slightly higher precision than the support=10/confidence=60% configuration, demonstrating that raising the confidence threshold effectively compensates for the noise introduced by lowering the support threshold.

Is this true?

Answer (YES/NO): NO